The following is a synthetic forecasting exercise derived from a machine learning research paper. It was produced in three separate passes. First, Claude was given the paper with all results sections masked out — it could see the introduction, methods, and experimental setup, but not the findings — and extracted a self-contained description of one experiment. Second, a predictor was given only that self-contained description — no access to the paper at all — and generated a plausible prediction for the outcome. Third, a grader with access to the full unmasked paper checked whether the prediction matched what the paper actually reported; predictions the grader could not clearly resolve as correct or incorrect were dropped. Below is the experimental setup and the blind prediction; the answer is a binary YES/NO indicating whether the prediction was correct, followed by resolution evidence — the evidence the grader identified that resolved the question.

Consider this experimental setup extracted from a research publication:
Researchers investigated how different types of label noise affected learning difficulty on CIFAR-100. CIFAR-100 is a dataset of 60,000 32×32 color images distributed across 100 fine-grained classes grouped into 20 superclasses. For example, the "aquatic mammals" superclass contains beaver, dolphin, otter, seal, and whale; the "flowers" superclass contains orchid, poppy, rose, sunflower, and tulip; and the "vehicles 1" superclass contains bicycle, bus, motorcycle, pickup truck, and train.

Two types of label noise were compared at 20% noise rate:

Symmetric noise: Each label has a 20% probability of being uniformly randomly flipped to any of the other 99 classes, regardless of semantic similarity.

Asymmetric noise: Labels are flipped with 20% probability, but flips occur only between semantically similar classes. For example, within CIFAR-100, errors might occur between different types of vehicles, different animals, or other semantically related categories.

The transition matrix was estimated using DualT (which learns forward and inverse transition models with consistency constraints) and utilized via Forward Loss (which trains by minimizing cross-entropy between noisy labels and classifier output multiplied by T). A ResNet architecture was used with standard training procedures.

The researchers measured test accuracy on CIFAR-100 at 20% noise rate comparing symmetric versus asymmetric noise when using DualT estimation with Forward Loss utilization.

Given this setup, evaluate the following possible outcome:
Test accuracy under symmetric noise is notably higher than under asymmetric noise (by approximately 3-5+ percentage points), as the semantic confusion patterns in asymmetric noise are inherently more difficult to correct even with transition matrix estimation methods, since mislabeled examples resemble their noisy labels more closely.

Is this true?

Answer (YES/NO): NO